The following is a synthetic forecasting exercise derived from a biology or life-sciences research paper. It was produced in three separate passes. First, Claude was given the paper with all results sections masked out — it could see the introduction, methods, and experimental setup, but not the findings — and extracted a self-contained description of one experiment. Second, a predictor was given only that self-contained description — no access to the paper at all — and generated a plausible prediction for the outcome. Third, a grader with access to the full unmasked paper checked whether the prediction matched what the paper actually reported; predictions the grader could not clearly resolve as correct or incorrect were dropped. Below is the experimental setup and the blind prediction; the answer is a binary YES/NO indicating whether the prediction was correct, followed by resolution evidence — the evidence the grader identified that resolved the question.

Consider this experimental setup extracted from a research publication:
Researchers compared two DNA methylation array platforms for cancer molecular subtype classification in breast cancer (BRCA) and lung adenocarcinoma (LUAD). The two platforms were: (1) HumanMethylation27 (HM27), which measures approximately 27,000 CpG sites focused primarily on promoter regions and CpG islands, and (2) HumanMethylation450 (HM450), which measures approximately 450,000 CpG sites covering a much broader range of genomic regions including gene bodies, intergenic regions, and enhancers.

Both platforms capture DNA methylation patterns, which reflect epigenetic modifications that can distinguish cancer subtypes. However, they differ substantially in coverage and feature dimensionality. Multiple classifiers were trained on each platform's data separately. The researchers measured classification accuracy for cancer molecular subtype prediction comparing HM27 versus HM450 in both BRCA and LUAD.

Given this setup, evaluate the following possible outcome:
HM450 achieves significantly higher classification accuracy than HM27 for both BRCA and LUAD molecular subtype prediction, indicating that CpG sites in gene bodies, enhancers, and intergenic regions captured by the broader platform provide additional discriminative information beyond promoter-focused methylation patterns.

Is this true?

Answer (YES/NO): NO